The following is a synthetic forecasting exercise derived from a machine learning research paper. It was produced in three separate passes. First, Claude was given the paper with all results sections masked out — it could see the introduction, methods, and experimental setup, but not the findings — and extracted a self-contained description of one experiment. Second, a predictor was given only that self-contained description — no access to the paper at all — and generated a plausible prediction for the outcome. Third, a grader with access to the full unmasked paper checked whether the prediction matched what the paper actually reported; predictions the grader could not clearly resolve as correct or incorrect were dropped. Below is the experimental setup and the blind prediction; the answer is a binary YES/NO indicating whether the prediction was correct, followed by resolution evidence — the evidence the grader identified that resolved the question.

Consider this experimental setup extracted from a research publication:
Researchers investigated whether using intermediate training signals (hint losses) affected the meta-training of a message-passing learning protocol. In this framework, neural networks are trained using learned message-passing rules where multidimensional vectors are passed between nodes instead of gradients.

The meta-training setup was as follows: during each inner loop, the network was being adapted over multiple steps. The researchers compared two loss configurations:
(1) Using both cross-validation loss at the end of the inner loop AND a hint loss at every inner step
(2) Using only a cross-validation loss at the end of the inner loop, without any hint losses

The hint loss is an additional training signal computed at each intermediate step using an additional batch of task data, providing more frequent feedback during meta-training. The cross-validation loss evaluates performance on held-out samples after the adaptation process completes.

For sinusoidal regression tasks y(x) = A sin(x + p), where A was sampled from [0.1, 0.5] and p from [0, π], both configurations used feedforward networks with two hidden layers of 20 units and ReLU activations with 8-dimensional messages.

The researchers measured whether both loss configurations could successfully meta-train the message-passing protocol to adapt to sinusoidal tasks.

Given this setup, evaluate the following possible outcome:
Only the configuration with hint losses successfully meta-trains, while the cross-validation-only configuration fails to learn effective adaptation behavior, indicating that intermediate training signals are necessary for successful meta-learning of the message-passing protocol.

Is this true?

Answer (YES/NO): NO